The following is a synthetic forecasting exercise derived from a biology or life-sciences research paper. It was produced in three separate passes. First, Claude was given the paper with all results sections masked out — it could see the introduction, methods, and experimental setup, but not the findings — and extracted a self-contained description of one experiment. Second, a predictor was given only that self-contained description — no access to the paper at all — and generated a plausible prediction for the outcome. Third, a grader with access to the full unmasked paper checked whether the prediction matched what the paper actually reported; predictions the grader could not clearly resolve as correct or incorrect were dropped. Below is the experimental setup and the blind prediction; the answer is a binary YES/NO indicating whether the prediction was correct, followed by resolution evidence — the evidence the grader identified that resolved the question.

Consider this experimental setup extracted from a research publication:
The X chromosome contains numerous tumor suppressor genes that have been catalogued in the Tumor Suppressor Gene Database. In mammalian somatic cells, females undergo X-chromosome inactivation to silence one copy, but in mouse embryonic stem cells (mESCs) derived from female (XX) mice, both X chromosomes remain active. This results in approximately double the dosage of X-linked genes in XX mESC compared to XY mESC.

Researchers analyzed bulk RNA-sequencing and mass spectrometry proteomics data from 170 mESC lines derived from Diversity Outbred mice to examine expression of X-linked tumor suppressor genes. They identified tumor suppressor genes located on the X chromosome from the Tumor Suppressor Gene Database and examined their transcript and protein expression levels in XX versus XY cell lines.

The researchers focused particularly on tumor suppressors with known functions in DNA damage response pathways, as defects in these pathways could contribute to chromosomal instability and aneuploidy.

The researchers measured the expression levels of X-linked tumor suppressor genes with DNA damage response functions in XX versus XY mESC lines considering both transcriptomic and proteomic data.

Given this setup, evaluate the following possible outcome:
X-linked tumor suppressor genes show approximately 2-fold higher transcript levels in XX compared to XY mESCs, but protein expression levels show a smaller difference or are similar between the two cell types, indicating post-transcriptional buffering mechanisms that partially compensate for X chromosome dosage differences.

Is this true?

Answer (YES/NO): NO